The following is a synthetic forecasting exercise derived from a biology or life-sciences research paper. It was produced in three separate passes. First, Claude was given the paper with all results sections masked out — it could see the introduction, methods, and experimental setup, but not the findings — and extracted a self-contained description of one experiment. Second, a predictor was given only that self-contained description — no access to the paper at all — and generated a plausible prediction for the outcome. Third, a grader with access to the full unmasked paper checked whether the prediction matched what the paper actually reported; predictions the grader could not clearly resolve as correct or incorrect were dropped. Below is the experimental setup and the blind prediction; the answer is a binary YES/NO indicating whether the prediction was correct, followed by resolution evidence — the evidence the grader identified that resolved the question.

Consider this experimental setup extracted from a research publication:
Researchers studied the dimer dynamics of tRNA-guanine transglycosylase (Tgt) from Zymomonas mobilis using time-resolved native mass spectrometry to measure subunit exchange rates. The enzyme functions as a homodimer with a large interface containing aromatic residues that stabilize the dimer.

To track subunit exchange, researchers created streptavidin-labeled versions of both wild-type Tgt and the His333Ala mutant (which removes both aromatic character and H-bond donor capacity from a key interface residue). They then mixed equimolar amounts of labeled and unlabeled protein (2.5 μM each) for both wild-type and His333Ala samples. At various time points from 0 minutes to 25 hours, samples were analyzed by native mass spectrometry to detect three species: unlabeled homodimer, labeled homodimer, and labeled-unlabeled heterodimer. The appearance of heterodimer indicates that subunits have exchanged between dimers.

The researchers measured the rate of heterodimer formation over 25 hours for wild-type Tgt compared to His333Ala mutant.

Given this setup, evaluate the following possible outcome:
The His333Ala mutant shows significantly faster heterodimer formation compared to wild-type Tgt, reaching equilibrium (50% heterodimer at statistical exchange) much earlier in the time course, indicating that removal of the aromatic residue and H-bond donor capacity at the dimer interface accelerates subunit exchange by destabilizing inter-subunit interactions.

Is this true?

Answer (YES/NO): YES